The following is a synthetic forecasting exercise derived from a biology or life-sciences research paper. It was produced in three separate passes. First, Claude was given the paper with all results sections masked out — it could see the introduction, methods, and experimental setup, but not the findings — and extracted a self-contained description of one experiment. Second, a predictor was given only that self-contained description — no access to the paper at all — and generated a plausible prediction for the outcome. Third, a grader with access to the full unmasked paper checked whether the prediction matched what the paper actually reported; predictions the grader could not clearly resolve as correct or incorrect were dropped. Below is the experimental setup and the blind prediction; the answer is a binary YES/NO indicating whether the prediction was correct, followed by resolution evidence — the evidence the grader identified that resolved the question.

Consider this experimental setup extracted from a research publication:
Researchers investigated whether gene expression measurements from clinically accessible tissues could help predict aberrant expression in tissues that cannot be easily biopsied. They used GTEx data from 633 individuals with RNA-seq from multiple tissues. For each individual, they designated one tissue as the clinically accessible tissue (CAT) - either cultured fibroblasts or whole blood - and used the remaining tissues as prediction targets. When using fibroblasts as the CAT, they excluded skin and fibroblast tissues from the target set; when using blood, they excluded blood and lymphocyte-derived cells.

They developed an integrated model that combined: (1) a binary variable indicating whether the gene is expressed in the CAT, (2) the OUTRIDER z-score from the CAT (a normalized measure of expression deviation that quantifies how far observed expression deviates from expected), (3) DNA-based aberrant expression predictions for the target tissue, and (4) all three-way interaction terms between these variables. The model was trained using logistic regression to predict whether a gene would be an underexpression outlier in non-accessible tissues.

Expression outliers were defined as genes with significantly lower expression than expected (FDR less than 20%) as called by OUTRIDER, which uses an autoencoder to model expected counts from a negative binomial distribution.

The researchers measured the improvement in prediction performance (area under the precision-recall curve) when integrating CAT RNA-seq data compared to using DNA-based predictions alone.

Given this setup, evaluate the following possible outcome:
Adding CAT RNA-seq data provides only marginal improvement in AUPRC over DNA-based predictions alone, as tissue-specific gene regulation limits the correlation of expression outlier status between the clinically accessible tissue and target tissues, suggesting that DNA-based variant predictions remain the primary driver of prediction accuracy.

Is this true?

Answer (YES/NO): NO